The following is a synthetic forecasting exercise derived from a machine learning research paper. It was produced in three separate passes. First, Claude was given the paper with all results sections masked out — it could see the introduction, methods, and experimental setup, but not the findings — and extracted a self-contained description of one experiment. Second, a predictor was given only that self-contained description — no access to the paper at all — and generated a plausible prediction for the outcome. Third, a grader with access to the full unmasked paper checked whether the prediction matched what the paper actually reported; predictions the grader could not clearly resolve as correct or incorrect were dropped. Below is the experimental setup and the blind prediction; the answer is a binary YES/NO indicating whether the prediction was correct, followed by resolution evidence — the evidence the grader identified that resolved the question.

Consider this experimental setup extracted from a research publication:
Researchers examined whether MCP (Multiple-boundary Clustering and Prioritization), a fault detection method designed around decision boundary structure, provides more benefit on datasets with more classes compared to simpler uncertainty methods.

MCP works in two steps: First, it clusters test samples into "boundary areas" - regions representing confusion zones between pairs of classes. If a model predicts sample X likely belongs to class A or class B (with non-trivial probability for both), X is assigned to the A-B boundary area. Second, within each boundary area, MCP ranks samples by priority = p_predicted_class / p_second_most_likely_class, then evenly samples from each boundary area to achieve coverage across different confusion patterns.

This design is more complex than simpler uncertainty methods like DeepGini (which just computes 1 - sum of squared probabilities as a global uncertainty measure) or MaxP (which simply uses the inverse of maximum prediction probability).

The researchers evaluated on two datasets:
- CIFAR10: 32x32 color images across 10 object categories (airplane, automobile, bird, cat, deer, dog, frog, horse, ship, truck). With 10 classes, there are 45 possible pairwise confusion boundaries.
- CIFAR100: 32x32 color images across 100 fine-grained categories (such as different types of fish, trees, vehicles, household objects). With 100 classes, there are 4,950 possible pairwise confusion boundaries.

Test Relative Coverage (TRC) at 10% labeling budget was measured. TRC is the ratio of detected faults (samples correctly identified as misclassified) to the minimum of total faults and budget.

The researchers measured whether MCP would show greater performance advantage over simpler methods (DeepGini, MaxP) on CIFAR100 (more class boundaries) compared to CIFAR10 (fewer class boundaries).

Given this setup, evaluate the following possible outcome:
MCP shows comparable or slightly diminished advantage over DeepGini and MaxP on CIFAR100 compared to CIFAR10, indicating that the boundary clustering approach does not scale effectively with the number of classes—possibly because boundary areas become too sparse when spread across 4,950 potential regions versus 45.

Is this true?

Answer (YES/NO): NO